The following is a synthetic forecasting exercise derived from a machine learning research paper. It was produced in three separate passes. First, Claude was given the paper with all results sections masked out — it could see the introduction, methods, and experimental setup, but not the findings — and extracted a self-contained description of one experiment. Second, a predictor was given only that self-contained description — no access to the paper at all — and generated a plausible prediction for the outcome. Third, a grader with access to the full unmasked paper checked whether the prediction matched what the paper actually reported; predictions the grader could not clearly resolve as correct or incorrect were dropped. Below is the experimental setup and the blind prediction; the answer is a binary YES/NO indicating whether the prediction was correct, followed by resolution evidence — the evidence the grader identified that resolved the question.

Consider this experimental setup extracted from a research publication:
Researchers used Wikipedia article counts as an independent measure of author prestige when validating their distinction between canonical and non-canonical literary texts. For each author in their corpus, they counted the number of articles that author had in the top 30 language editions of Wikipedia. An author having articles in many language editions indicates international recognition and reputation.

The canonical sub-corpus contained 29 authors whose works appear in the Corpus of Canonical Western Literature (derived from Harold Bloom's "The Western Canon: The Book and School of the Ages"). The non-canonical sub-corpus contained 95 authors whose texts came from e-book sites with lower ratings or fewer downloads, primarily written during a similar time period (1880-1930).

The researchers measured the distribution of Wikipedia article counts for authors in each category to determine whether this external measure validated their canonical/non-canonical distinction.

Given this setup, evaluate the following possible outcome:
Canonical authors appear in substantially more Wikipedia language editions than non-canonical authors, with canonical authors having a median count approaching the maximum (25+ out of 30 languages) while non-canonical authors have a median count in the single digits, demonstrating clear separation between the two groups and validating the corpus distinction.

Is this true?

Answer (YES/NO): NO